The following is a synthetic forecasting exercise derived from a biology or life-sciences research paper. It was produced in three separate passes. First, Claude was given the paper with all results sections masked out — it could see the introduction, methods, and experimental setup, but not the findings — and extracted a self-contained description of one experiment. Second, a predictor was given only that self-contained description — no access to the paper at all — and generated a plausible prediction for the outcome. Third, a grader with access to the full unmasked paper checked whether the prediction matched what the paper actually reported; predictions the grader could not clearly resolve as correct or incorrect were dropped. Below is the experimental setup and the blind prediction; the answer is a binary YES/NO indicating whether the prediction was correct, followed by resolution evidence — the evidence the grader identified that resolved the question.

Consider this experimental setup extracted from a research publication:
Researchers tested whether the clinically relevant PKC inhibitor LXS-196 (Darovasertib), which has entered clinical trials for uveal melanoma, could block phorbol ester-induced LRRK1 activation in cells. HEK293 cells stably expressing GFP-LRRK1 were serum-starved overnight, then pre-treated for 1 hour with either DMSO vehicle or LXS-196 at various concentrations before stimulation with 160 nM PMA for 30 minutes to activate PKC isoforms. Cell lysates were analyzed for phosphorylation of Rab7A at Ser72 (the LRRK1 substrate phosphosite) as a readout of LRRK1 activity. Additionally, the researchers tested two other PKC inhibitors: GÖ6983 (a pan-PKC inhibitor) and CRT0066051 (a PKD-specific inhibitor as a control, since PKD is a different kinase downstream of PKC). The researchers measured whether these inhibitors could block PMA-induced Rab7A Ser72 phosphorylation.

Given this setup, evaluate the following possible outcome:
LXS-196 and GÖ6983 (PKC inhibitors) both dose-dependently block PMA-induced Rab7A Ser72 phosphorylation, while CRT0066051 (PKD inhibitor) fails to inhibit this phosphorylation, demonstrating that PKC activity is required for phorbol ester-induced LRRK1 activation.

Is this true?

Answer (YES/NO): YES